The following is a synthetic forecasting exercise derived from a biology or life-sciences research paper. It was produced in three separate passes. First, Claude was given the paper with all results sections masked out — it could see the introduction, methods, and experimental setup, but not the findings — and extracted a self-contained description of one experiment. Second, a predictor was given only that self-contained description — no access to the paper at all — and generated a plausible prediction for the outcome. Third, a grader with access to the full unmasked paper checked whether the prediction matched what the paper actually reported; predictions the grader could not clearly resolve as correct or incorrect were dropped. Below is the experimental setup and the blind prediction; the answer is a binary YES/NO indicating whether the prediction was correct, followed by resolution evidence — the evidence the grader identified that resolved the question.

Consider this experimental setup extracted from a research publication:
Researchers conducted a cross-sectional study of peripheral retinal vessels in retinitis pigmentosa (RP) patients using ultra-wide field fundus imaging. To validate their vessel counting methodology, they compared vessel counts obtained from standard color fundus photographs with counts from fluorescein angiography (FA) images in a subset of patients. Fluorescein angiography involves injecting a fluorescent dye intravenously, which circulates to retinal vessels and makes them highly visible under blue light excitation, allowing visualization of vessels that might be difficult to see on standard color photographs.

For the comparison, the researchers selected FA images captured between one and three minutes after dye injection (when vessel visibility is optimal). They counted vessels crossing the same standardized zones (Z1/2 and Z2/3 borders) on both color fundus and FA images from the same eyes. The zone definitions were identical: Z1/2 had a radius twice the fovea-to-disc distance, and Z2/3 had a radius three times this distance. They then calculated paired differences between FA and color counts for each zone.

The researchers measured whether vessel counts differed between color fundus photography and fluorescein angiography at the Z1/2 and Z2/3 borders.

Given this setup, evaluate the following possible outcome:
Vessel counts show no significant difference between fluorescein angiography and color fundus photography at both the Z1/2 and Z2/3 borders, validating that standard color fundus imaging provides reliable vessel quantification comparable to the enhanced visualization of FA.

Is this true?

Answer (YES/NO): NO